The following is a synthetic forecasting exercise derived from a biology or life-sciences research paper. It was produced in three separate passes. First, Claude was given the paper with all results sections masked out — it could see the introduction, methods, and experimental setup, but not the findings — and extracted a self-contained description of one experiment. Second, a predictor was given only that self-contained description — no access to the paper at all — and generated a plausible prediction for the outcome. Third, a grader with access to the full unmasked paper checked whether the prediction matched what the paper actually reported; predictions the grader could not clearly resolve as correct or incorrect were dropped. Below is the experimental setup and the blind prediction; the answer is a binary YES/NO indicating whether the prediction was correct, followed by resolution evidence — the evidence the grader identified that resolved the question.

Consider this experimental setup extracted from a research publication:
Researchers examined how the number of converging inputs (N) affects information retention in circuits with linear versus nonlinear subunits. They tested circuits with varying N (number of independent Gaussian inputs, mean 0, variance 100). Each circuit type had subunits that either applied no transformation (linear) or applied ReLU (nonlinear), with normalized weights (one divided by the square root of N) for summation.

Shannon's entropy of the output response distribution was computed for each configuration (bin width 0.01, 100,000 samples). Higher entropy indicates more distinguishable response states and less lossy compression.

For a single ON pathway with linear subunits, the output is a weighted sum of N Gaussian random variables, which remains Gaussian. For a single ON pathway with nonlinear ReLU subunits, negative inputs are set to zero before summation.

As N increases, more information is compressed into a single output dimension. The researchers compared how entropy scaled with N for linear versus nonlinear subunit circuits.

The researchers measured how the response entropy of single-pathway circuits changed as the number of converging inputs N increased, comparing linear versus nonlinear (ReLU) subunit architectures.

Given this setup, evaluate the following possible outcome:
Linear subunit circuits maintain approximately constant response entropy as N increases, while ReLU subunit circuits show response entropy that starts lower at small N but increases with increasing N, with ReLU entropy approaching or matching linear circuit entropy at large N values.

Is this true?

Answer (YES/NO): YES